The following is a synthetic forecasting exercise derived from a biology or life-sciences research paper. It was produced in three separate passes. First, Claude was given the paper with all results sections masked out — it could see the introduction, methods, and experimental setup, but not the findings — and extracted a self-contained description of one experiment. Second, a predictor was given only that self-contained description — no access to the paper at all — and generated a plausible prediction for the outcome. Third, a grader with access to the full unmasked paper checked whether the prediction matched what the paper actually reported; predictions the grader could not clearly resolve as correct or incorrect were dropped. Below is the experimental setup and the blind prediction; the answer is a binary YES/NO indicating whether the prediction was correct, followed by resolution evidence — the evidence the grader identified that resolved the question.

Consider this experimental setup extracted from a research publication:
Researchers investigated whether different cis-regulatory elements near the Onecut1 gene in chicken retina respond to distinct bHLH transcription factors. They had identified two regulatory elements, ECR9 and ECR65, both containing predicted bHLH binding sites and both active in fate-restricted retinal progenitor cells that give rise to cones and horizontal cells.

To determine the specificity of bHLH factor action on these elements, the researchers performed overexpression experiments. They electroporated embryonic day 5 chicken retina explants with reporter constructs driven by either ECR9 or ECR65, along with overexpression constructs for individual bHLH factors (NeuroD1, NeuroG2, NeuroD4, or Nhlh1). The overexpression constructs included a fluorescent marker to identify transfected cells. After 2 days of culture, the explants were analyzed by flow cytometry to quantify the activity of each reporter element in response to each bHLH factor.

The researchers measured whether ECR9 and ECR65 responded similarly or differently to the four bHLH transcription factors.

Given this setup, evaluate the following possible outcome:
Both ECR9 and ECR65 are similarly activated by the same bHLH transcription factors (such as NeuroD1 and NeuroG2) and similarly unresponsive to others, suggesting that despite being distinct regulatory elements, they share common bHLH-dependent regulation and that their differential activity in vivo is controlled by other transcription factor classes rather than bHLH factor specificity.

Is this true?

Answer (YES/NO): NO